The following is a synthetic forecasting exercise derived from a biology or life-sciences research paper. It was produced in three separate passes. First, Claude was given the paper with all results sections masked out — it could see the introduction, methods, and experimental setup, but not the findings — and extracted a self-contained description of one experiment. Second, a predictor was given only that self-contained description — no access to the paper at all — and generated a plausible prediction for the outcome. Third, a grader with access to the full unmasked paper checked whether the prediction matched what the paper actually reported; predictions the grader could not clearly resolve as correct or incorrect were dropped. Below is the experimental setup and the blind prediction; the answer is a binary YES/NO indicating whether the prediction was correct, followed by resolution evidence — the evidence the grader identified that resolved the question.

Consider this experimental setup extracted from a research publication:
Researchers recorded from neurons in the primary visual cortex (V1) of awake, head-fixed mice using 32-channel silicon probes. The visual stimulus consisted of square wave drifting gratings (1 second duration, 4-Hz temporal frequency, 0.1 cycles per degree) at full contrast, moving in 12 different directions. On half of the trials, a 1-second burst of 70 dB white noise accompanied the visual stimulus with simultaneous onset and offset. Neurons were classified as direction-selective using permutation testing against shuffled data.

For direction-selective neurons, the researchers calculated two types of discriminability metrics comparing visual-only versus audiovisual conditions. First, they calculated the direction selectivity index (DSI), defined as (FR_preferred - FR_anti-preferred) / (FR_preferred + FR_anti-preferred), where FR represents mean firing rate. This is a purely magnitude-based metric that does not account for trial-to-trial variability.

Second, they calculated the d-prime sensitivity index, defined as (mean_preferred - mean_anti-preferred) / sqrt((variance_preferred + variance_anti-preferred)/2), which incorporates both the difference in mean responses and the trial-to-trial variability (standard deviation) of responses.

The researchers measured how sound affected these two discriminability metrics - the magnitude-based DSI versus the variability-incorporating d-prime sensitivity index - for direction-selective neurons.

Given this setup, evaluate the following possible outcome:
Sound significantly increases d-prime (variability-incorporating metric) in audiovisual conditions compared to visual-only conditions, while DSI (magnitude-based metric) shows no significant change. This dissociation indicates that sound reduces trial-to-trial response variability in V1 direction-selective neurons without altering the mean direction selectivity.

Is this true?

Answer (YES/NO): NO